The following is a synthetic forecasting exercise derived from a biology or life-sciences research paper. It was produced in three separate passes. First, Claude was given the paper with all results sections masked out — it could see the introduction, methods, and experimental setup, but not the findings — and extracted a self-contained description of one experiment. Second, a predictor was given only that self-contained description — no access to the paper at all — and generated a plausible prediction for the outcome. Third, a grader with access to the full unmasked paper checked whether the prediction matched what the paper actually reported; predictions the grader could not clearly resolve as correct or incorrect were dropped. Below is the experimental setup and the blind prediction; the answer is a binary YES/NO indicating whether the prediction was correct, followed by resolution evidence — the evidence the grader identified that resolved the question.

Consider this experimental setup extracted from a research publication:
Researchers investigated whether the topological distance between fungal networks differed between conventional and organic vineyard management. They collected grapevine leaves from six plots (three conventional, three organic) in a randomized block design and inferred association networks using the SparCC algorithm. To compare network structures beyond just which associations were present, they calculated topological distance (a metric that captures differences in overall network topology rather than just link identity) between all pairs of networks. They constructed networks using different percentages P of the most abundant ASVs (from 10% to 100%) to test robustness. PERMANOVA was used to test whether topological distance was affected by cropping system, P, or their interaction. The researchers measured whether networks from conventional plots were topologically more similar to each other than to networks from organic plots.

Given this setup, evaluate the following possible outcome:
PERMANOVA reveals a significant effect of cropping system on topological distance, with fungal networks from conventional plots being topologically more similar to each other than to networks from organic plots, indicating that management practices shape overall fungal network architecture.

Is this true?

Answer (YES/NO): NO